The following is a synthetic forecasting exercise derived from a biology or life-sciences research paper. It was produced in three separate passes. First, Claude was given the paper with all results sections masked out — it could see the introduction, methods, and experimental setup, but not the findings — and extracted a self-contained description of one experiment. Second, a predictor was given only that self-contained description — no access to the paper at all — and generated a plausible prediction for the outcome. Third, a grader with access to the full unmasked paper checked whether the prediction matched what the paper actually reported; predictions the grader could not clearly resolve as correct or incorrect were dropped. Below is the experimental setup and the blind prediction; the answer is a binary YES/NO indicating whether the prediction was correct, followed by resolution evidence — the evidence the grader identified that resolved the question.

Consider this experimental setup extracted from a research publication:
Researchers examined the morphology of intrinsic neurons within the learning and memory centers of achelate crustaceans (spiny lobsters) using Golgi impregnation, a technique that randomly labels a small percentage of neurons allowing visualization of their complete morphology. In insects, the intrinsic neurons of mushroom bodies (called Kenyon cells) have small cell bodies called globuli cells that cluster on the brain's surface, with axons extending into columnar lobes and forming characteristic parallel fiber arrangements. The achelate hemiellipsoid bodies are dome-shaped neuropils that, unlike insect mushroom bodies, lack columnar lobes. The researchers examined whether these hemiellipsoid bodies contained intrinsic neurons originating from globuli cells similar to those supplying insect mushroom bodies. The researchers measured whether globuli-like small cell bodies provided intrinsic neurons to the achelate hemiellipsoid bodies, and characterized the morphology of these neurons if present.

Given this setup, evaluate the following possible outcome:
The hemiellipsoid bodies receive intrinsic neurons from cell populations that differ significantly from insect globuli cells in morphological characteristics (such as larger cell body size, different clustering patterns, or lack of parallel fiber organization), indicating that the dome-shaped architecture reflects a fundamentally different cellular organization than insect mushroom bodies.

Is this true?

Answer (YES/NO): NO